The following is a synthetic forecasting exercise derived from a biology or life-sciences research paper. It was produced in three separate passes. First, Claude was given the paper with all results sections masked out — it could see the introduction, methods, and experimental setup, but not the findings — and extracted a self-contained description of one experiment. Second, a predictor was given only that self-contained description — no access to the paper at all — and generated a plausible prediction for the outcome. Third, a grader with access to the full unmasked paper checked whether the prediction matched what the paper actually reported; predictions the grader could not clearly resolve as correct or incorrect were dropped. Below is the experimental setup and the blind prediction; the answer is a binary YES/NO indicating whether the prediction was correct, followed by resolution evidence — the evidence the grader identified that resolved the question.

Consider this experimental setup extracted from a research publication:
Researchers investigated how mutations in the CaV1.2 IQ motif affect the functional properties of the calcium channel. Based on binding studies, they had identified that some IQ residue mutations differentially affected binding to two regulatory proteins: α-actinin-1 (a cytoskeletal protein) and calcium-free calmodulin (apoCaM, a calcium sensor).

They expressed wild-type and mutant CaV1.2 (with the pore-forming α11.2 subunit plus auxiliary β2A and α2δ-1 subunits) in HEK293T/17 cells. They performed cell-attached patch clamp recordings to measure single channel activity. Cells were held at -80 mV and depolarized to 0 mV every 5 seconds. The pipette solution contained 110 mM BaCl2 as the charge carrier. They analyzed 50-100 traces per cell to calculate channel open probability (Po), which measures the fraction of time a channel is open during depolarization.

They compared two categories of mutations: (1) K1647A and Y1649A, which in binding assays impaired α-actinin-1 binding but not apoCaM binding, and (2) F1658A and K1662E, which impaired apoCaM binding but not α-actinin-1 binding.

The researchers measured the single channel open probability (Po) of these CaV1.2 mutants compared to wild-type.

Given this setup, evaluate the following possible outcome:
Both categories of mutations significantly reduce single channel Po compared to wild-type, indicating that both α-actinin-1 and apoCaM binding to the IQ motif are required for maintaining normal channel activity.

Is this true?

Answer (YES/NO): NO